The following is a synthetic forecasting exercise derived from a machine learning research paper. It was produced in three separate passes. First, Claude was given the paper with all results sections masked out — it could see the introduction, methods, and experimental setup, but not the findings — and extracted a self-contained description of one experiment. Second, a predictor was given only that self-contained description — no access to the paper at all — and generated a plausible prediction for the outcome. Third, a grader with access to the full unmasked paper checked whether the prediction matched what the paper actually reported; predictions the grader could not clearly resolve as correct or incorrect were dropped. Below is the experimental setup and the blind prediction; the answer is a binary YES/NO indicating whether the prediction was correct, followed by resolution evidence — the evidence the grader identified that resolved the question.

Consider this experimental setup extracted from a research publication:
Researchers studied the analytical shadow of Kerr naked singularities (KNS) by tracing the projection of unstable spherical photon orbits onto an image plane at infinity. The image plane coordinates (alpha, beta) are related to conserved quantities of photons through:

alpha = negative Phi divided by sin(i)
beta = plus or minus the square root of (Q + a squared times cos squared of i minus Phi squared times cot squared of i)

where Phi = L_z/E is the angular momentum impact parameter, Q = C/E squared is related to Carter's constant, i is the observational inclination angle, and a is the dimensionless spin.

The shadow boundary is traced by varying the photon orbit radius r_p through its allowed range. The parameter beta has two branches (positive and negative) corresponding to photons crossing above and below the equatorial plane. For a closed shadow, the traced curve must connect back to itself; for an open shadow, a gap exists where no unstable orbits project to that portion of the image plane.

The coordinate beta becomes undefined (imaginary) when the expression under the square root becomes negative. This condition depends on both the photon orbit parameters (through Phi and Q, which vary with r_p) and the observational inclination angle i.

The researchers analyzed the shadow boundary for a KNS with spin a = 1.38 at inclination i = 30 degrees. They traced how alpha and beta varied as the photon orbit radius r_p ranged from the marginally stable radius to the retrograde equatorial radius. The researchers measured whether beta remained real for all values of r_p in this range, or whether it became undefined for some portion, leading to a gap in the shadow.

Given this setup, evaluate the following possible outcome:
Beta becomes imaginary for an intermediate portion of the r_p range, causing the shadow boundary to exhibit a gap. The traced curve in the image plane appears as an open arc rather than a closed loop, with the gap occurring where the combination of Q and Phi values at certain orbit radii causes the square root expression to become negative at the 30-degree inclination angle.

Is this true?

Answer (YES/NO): YES